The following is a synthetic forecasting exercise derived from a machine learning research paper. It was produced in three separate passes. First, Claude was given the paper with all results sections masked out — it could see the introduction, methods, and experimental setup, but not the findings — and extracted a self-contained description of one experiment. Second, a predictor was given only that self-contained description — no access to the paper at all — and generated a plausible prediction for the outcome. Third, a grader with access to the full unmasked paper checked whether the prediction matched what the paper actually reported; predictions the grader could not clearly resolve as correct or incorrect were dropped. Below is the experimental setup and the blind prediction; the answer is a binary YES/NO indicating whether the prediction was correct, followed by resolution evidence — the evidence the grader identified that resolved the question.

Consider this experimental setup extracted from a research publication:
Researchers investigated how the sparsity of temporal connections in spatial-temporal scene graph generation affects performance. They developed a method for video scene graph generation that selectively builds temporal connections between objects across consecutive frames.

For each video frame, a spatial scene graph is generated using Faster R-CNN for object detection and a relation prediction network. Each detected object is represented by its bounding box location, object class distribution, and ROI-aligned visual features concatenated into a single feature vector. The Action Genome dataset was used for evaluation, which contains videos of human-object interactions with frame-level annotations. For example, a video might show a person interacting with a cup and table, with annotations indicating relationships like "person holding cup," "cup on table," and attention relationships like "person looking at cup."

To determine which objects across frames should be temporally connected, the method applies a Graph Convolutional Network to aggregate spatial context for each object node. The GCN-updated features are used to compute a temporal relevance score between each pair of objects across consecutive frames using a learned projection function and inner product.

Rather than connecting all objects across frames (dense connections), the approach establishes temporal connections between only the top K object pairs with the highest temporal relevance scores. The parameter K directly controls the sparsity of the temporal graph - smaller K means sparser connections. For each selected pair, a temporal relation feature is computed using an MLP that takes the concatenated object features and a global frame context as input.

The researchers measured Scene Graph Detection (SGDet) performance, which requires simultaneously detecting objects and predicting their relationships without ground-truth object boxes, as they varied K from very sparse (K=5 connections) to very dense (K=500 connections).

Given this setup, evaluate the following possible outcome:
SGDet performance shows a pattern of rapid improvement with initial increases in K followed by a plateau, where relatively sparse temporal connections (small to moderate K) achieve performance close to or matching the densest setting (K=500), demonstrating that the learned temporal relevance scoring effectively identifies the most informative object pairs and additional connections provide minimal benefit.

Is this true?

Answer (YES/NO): NO